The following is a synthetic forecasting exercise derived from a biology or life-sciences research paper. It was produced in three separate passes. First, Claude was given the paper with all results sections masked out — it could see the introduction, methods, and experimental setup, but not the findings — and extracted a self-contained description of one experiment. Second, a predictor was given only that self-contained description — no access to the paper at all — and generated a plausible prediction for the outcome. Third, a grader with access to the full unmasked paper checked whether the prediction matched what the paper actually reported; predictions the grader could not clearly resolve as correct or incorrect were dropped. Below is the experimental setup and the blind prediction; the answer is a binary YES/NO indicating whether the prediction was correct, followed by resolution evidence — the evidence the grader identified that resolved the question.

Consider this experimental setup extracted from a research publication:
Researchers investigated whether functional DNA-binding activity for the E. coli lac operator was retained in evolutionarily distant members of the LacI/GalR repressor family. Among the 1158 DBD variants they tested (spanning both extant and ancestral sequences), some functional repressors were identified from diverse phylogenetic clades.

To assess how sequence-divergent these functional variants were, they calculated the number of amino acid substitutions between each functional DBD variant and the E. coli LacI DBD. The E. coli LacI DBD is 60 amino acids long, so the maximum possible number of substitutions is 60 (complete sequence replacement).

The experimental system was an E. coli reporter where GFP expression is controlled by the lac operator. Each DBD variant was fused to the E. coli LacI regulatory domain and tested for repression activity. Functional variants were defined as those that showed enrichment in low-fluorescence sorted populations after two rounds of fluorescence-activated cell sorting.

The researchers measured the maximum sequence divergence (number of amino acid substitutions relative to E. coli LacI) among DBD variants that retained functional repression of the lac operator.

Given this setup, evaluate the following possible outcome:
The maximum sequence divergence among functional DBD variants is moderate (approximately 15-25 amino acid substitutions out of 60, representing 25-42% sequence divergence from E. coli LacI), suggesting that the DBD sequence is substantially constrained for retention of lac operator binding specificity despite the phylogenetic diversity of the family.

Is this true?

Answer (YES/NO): NO